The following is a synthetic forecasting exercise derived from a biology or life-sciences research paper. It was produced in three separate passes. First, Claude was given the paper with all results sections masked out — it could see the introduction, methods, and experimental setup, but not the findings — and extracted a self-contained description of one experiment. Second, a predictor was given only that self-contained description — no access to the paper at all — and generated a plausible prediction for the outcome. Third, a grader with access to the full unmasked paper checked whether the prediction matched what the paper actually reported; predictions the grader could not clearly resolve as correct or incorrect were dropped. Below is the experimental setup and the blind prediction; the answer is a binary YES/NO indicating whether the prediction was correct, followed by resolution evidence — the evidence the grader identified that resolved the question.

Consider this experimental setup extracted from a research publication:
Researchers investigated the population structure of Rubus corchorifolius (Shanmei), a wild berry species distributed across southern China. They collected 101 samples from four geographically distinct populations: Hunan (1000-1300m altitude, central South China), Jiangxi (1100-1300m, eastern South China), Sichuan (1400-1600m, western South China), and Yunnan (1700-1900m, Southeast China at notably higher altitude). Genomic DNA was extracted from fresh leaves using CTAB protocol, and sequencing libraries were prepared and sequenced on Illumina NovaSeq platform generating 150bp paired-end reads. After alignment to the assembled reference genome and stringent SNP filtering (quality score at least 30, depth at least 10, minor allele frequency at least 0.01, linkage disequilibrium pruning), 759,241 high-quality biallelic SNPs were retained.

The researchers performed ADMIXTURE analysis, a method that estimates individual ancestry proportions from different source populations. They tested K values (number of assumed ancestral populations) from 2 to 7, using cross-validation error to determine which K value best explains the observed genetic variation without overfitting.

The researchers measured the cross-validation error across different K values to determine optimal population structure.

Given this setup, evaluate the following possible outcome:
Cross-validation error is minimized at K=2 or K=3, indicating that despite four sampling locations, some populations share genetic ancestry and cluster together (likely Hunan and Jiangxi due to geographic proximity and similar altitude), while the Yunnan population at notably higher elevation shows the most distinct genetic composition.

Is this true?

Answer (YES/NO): NO